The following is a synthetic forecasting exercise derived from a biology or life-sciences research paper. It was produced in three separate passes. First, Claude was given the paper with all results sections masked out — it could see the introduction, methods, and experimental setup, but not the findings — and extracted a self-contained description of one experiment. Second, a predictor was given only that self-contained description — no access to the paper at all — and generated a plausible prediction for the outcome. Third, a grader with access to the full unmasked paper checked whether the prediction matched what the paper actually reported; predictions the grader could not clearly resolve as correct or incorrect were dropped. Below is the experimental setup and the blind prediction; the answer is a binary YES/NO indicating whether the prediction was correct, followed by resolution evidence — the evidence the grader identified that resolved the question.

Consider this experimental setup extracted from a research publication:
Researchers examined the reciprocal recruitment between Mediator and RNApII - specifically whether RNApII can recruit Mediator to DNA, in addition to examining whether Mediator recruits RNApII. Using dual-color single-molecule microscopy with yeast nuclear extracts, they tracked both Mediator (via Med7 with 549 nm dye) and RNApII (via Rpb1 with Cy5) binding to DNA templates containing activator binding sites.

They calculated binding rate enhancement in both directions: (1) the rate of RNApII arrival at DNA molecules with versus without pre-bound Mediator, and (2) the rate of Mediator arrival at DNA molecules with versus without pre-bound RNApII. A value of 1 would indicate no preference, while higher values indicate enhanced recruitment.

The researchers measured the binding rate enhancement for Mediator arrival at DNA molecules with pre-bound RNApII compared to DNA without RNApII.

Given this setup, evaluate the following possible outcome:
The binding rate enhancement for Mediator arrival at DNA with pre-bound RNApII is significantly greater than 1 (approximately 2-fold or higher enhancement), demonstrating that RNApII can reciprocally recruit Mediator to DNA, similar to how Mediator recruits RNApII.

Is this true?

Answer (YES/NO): NO